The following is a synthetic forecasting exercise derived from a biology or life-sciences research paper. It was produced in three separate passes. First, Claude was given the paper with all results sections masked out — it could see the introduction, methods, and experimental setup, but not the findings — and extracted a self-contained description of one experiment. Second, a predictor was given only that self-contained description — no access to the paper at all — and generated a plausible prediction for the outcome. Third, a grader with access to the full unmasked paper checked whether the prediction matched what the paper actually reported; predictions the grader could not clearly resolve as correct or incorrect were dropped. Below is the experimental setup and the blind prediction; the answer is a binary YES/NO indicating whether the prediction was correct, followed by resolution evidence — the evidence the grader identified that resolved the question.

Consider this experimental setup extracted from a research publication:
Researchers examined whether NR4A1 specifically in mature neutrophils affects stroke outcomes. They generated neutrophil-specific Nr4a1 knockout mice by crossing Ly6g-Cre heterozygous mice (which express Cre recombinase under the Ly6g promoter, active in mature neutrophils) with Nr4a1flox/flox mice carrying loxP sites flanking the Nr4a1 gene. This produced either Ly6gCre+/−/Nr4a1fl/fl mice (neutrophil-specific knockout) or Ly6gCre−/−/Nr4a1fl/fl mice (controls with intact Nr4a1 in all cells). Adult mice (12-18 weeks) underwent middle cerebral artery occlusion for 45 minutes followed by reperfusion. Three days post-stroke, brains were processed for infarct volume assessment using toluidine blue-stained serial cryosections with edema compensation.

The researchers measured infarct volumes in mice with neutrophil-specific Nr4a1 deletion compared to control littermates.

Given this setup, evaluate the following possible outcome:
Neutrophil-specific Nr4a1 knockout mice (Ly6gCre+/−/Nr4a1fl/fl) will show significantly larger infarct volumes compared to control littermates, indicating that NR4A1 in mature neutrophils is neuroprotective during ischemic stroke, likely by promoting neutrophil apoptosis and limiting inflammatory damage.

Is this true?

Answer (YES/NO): NO